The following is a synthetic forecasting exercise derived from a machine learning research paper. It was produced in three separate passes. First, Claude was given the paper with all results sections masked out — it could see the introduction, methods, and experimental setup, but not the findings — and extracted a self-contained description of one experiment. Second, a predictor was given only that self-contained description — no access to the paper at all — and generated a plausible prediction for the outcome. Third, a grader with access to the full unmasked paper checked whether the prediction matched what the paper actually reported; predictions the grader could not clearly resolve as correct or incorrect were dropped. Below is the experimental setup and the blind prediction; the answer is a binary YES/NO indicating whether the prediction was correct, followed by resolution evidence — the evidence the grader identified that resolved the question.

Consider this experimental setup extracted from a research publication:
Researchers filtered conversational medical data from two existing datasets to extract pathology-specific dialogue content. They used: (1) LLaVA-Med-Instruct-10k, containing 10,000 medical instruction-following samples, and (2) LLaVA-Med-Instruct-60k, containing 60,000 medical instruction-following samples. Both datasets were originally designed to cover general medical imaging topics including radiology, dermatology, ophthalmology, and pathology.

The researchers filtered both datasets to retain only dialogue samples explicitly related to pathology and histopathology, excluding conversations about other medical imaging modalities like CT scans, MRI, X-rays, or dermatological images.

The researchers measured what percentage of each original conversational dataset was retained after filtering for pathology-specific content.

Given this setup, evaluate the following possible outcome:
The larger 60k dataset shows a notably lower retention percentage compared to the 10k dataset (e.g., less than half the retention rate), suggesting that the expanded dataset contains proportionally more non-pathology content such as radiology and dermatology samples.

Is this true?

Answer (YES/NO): YES